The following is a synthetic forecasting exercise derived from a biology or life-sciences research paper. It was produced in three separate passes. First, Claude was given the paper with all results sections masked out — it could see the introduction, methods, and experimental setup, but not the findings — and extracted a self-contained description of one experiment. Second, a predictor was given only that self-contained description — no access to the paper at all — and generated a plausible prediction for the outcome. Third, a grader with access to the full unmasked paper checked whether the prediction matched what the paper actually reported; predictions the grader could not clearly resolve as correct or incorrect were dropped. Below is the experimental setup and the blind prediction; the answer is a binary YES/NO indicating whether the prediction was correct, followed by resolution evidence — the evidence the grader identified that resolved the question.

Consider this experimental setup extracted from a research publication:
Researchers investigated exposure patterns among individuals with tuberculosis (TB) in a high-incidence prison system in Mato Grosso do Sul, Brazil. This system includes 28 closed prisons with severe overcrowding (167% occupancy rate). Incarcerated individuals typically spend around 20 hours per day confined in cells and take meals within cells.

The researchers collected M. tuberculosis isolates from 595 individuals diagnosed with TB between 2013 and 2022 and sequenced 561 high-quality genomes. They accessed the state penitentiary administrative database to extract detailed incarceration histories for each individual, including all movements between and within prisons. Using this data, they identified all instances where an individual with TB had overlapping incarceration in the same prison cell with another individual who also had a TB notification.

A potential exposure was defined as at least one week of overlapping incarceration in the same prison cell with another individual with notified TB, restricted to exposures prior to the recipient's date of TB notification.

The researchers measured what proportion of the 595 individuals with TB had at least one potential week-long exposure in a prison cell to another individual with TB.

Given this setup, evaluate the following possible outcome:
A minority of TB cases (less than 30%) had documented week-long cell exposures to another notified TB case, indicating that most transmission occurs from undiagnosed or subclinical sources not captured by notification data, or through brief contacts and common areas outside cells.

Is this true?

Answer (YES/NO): NO